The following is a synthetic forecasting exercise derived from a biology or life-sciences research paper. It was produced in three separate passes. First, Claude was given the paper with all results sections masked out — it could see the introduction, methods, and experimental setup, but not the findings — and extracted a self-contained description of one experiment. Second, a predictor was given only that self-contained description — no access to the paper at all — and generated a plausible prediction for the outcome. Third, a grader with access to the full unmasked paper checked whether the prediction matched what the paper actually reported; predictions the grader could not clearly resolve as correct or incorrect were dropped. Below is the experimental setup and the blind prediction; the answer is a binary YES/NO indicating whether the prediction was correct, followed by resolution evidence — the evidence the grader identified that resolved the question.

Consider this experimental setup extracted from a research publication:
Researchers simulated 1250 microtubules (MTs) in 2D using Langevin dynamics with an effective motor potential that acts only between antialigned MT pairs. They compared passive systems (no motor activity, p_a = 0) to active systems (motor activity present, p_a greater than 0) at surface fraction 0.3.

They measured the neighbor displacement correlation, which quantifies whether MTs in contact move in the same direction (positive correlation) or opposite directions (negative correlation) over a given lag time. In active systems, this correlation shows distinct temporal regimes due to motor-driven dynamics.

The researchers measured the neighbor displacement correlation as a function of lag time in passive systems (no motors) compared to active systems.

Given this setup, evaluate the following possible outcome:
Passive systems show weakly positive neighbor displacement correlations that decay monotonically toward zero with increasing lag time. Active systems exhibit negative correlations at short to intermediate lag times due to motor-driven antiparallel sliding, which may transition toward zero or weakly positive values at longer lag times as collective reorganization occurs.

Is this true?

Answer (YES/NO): NO